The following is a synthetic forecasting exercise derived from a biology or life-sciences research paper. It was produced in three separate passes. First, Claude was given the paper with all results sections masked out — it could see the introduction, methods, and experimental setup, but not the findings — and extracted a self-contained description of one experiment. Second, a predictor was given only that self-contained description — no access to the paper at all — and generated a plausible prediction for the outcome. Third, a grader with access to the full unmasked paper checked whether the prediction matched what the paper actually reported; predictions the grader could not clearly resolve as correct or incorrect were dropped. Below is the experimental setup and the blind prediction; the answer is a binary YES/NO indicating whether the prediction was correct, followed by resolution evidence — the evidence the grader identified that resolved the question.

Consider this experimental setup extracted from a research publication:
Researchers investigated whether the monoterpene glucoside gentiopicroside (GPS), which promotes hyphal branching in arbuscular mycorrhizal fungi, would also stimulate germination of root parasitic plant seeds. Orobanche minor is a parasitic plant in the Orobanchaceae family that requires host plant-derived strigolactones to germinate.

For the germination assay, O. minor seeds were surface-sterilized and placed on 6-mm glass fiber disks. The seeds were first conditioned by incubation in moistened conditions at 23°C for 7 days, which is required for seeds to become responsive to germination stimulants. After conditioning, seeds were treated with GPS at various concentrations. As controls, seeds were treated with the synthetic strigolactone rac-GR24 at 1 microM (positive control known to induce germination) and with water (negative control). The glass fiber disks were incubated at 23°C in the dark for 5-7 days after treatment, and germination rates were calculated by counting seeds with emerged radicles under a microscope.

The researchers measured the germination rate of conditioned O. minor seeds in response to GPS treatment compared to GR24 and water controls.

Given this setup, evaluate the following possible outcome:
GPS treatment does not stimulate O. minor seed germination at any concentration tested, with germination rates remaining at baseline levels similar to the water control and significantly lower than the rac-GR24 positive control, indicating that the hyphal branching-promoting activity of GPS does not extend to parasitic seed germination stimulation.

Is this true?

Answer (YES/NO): YES